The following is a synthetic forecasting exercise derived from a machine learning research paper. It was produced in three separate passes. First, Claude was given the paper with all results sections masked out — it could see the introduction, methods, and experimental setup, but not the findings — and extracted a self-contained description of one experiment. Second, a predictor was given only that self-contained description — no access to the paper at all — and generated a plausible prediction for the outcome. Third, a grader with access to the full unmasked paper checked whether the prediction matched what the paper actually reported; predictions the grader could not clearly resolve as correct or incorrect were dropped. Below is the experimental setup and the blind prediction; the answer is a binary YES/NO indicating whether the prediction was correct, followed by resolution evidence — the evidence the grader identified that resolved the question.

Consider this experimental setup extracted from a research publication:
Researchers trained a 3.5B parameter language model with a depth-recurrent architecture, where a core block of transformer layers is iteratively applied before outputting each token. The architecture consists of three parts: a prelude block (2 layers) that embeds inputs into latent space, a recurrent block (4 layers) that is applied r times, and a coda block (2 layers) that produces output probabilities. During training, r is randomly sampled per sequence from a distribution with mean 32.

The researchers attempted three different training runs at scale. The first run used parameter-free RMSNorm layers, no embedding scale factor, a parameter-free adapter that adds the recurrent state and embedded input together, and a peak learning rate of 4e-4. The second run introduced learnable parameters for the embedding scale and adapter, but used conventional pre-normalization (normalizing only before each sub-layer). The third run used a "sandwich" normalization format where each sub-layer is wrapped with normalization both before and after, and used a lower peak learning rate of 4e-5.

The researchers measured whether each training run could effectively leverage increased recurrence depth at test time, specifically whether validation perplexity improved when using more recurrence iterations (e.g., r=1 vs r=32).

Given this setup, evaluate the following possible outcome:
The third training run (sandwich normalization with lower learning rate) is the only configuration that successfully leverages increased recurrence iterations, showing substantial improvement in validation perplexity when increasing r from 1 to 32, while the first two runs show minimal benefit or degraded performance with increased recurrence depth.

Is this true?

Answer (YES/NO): YES